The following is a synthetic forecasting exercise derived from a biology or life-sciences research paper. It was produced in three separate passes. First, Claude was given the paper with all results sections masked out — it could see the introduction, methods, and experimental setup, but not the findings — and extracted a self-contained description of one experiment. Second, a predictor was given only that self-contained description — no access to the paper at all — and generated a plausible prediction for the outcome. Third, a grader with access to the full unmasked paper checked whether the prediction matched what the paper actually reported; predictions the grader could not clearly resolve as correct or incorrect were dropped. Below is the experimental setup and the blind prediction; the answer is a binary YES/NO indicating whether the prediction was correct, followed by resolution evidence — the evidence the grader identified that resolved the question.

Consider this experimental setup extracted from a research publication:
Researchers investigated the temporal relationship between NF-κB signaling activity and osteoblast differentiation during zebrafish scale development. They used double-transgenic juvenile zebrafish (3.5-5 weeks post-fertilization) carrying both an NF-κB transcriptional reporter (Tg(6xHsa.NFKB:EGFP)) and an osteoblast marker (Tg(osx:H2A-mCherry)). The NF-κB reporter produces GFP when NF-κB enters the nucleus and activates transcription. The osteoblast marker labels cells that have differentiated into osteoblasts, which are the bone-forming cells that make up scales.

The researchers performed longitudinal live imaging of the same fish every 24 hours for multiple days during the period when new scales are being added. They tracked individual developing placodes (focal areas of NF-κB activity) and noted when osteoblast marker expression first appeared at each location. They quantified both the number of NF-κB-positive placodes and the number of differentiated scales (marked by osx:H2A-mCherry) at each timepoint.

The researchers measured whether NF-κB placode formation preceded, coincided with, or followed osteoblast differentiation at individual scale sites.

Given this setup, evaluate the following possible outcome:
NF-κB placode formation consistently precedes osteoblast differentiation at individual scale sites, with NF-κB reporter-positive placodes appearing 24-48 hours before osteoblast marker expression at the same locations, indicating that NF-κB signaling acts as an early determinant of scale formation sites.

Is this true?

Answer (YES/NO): YES